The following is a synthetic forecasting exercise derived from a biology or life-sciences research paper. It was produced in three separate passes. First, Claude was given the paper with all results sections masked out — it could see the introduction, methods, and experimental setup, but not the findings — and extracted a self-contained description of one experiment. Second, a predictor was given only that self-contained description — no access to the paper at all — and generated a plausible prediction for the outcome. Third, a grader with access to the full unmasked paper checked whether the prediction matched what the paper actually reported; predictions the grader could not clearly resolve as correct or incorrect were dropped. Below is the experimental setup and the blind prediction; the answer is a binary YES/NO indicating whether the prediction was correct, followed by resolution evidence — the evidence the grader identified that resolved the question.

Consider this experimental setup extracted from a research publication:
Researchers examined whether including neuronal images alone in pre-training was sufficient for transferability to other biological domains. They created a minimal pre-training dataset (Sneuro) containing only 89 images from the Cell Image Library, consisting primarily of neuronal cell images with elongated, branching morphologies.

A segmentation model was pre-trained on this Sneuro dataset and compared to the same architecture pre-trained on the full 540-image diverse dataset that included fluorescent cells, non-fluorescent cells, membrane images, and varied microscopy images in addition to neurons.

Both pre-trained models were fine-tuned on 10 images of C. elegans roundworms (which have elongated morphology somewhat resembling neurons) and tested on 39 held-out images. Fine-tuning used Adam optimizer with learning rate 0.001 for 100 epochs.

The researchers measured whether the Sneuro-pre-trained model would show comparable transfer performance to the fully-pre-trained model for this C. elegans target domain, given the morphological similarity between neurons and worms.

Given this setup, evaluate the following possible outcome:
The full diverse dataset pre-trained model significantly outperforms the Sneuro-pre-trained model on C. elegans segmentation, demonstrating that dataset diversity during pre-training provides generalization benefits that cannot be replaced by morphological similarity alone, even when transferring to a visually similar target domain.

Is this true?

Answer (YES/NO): YES